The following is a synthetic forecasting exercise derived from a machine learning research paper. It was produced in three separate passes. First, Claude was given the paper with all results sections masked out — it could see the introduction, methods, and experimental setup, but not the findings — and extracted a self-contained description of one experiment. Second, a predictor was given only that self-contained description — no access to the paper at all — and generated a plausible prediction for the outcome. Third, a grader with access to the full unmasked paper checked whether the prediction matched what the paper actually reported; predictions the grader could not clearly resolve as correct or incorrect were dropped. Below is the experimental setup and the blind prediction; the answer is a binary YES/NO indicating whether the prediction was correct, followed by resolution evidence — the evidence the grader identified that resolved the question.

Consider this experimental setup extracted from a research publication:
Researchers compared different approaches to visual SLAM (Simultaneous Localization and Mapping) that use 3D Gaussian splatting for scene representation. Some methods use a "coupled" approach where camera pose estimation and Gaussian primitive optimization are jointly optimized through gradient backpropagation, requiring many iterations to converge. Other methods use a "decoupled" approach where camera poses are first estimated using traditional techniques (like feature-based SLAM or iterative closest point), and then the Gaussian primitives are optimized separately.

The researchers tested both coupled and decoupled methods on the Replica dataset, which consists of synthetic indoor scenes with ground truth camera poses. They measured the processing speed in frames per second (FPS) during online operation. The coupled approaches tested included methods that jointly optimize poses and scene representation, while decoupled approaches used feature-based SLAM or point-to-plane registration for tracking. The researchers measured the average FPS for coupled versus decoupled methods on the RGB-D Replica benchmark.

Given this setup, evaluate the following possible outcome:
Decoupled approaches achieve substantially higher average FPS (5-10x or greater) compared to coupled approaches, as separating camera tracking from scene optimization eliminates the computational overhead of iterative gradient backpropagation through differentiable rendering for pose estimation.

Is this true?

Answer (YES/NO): YES